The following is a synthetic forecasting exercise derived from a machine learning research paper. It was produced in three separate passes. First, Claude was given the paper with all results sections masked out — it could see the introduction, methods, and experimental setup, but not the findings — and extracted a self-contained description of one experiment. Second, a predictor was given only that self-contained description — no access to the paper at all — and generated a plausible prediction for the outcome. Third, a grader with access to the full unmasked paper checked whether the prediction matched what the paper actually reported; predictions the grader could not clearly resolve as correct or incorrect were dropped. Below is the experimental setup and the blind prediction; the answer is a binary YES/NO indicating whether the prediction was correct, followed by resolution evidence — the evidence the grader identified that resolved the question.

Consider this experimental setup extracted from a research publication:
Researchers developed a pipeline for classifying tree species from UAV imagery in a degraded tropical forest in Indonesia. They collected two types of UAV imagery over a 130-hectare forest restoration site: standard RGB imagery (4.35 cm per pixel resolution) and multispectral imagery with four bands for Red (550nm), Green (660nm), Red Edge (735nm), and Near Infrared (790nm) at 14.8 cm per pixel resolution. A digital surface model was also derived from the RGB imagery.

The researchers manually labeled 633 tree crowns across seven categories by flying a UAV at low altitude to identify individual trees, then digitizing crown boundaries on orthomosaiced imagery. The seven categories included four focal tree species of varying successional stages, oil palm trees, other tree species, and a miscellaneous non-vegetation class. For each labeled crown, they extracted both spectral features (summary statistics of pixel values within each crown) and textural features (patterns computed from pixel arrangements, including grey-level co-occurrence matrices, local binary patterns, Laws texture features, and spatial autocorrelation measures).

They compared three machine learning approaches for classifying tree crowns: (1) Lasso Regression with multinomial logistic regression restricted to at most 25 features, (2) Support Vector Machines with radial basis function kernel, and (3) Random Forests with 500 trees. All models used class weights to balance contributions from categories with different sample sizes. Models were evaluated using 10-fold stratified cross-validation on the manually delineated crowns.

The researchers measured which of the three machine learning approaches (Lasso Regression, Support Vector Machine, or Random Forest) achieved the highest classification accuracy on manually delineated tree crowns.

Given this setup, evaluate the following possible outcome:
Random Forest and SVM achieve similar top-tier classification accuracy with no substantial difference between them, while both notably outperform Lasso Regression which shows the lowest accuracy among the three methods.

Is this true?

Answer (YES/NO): NO